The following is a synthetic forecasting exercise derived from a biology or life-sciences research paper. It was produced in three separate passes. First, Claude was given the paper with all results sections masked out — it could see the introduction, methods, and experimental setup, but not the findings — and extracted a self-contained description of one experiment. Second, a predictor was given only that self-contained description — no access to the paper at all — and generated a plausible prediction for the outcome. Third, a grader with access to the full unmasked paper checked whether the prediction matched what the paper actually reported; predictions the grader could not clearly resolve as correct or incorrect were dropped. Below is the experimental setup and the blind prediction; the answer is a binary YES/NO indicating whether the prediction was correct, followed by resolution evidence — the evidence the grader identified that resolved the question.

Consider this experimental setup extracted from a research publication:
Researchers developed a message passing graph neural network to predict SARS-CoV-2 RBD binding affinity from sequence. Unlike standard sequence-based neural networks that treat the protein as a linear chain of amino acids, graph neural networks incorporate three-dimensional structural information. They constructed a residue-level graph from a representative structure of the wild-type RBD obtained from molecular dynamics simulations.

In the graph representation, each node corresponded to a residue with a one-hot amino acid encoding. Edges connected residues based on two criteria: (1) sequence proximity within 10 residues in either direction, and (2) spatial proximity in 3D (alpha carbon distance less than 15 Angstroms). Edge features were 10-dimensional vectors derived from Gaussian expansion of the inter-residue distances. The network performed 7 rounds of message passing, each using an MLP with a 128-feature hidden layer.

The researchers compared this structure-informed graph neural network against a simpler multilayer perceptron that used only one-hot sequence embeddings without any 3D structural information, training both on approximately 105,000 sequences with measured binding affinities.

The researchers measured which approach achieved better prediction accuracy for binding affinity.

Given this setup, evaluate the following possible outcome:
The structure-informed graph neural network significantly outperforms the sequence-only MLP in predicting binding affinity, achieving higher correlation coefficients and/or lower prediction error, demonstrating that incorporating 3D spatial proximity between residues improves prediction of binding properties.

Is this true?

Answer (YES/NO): NO